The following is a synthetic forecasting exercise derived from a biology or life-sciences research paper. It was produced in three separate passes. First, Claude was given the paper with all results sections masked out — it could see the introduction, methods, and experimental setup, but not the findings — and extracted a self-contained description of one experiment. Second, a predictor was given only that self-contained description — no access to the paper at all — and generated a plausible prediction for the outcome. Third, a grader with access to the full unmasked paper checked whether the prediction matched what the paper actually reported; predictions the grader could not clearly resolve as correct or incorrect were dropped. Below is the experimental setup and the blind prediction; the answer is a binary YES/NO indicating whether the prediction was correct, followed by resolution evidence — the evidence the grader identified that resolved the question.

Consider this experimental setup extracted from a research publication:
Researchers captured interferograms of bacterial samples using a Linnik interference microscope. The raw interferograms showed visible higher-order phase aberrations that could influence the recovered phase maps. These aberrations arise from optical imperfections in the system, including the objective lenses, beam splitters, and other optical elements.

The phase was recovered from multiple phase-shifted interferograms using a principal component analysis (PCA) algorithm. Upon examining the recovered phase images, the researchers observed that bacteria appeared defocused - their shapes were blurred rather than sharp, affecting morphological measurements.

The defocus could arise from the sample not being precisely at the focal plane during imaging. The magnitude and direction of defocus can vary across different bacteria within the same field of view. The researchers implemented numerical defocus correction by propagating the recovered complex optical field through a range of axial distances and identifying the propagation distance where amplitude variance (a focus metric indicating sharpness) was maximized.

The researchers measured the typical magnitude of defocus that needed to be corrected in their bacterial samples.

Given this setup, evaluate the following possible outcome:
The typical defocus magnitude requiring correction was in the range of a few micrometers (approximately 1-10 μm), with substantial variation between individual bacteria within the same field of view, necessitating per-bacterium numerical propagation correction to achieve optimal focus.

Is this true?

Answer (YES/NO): NO